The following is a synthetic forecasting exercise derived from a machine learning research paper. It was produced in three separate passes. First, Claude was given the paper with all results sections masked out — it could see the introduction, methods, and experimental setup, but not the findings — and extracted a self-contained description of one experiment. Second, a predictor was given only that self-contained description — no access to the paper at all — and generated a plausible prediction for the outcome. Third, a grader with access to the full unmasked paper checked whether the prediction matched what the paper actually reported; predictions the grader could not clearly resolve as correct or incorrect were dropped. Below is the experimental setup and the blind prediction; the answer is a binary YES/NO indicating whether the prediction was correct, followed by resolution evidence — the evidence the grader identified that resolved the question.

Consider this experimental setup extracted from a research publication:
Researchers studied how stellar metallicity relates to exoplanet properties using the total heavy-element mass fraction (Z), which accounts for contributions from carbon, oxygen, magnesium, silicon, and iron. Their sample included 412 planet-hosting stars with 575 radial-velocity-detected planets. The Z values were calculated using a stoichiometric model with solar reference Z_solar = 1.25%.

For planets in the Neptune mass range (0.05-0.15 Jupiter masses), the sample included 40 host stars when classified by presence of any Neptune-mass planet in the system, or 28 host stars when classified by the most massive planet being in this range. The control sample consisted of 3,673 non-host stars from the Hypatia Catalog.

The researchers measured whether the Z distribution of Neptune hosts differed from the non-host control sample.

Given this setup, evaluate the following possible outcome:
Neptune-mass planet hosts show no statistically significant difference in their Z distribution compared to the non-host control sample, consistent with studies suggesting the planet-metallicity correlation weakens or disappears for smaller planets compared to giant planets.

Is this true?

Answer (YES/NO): NO